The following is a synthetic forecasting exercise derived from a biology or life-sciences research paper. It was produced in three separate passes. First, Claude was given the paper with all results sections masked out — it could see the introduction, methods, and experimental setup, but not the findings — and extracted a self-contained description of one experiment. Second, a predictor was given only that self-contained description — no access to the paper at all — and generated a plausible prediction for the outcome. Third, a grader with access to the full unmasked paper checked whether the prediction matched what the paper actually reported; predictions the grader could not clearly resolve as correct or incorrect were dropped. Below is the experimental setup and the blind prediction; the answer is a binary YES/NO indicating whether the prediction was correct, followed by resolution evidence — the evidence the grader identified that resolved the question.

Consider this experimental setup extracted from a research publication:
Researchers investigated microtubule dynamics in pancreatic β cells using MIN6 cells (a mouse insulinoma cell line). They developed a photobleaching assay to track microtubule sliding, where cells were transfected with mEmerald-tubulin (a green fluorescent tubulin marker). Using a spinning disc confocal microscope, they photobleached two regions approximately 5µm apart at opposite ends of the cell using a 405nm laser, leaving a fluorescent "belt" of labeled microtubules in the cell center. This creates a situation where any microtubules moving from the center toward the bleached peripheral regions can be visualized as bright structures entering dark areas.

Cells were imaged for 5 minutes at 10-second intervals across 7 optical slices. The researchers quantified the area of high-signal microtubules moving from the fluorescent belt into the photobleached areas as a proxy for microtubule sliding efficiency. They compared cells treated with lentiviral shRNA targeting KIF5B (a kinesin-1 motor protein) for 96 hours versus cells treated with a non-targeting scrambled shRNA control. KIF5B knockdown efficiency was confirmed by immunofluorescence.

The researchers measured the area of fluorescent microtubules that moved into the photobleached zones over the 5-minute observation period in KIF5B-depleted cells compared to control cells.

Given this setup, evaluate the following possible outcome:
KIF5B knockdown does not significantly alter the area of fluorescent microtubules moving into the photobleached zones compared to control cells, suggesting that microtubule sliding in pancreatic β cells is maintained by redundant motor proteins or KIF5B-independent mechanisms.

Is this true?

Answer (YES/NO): NO